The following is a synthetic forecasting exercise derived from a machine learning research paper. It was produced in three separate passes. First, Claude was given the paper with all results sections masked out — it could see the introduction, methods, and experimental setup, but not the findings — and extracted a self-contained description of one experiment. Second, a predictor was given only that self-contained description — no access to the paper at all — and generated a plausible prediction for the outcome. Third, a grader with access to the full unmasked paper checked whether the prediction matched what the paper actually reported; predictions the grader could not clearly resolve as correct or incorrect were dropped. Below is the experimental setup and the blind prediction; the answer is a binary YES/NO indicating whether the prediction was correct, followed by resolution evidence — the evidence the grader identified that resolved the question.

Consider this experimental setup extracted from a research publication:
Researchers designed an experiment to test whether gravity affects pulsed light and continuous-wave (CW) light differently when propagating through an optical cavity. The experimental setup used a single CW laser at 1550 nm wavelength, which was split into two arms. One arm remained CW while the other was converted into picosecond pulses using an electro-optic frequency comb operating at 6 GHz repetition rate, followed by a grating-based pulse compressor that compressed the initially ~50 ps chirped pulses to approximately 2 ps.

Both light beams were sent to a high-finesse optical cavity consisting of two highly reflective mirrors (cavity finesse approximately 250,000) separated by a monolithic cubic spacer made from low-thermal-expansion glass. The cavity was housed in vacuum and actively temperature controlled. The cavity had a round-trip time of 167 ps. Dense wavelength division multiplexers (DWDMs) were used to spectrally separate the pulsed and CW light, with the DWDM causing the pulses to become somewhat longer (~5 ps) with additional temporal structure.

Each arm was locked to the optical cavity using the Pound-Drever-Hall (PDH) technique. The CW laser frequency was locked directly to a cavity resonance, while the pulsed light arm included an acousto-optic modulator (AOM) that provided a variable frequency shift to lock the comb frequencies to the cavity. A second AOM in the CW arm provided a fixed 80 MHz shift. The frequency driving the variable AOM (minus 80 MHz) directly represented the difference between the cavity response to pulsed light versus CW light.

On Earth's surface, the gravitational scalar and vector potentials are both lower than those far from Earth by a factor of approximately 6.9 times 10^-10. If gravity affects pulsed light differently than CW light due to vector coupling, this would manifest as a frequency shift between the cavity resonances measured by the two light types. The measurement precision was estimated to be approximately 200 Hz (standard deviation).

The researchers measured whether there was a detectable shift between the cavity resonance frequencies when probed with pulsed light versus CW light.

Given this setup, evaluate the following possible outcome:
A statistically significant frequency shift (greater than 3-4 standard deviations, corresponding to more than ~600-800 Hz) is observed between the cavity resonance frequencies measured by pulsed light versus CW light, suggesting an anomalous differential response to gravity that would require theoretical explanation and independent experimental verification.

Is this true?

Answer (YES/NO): NO